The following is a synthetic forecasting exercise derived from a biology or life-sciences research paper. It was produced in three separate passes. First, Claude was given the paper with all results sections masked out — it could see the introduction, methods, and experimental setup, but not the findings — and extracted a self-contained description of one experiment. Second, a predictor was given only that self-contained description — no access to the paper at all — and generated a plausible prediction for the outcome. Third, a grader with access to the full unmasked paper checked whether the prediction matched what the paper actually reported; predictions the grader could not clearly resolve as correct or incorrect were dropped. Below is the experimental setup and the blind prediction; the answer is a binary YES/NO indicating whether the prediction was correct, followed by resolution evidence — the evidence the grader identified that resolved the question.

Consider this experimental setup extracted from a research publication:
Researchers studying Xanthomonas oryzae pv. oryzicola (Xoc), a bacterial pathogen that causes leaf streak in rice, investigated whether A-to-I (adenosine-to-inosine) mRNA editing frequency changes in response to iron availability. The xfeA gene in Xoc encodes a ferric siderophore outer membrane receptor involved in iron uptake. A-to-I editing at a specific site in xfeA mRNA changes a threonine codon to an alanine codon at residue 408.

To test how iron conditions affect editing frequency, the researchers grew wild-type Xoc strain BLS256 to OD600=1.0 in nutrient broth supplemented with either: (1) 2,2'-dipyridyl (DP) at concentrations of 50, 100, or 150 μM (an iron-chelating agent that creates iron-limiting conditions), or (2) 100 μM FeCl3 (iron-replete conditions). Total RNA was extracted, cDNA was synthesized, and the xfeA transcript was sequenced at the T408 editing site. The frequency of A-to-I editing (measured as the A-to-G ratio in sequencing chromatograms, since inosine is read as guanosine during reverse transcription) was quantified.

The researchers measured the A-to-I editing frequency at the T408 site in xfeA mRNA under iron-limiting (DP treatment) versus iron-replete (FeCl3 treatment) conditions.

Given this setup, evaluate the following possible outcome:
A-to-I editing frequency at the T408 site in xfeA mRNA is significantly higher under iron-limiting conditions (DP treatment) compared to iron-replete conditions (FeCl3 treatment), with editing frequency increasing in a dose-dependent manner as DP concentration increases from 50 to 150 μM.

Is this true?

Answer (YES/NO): YES